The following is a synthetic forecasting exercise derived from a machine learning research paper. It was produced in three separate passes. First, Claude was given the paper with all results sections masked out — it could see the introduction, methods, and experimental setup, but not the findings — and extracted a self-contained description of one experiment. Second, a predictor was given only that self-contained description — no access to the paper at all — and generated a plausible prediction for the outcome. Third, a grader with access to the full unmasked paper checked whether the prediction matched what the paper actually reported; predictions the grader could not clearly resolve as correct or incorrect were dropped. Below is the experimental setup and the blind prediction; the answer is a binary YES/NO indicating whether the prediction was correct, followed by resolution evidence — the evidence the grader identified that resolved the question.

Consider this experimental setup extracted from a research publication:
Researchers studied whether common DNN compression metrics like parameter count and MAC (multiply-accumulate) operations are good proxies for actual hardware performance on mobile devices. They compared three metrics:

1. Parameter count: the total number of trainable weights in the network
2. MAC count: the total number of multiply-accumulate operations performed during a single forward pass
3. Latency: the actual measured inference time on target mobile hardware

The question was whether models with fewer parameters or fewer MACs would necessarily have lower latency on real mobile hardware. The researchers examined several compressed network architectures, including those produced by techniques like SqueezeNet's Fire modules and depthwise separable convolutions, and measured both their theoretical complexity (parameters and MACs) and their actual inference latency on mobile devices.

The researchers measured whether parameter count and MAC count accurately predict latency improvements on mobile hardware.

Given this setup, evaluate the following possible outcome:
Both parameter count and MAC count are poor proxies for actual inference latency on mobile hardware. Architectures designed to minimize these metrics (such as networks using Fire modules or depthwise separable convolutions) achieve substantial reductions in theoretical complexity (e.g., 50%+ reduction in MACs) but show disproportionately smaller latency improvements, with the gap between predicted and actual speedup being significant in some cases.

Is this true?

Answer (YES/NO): NO